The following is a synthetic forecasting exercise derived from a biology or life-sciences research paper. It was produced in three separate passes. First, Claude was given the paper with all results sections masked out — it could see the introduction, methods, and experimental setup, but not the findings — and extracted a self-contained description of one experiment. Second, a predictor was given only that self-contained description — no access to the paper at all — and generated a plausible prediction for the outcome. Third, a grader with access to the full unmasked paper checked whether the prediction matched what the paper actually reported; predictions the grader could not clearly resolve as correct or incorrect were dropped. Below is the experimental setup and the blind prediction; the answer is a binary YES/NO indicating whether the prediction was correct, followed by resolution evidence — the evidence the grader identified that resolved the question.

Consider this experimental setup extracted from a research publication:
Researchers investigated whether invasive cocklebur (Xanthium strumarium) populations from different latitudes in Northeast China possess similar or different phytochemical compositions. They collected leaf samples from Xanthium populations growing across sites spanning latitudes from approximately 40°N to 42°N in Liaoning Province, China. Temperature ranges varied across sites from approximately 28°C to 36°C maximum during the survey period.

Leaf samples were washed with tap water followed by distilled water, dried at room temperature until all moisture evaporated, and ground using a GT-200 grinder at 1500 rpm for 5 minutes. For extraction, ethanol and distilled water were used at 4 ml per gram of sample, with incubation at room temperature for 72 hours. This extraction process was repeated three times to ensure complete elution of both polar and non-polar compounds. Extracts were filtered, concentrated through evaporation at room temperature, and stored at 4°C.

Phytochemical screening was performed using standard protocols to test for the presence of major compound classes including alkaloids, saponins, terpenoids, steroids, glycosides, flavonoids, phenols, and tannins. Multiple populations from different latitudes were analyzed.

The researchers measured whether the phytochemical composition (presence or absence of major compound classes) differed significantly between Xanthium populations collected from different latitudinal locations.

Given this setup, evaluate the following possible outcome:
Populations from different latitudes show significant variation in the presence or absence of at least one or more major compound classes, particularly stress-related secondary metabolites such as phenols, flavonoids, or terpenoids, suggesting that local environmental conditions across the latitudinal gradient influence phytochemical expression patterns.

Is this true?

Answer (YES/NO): NO